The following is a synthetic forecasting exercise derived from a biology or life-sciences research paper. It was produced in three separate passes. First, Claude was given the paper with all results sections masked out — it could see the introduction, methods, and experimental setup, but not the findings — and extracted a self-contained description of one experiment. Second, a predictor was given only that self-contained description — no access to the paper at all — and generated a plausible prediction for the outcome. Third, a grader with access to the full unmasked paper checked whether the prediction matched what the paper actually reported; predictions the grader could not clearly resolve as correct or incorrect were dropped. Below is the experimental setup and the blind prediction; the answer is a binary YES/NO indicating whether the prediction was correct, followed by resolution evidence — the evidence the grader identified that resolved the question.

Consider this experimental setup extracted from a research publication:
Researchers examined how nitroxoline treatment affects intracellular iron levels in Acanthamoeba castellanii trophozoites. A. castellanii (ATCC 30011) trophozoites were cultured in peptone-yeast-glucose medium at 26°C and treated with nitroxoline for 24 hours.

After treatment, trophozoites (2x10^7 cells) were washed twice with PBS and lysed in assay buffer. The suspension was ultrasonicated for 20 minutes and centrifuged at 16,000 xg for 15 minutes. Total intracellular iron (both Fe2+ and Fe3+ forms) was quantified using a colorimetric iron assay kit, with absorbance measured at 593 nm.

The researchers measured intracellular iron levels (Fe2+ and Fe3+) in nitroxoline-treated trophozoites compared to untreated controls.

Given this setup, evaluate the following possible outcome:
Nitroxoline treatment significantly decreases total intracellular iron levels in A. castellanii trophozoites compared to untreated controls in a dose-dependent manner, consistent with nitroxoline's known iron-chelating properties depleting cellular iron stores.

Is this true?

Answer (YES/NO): YES